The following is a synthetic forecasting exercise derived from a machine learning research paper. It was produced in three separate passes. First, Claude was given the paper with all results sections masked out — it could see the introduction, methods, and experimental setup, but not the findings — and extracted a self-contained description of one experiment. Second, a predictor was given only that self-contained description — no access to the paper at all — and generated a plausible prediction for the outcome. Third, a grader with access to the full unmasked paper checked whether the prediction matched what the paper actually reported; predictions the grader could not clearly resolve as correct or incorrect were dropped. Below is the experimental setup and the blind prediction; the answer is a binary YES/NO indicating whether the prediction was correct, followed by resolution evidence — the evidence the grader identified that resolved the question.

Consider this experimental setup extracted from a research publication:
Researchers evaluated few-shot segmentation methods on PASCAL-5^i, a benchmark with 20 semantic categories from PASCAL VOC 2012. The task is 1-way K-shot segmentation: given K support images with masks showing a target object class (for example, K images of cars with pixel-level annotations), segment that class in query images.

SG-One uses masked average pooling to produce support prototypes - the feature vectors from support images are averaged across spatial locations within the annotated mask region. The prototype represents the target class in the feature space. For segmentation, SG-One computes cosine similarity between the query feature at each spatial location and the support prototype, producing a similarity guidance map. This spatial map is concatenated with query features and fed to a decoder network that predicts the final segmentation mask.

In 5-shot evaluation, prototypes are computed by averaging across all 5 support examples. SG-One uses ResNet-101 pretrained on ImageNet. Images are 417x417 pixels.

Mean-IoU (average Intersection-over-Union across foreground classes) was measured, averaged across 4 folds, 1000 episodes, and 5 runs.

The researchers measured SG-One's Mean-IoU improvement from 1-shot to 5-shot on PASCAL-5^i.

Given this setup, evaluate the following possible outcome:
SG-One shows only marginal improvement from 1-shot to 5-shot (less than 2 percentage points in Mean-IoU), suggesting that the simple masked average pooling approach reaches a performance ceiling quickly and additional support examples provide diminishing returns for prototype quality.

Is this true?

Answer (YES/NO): YES